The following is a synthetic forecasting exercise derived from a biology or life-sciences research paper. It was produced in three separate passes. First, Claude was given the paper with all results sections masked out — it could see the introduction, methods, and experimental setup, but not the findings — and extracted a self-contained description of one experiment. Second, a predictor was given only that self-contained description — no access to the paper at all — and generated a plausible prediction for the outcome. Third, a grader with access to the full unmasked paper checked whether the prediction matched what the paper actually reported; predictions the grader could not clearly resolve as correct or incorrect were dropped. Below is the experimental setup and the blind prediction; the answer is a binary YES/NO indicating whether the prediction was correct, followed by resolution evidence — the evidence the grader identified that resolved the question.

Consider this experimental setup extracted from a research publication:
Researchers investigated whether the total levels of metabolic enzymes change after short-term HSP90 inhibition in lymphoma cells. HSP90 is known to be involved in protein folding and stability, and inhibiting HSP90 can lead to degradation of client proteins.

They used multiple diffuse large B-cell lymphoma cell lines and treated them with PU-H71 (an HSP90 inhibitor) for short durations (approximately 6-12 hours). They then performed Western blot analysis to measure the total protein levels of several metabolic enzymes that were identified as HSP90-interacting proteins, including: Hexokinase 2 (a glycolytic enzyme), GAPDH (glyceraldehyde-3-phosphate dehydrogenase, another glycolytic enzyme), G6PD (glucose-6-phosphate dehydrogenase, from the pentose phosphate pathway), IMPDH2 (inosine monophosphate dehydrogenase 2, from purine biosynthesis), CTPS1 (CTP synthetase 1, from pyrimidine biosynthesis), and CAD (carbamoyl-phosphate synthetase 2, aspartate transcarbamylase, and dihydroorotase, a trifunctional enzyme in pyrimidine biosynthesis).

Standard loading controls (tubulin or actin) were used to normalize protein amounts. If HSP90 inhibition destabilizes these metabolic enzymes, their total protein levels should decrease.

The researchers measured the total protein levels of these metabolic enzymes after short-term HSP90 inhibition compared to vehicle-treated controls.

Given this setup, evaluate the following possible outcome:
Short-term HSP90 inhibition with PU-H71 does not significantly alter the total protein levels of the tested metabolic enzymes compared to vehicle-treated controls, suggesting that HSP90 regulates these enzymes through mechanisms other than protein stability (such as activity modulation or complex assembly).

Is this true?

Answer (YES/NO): YES